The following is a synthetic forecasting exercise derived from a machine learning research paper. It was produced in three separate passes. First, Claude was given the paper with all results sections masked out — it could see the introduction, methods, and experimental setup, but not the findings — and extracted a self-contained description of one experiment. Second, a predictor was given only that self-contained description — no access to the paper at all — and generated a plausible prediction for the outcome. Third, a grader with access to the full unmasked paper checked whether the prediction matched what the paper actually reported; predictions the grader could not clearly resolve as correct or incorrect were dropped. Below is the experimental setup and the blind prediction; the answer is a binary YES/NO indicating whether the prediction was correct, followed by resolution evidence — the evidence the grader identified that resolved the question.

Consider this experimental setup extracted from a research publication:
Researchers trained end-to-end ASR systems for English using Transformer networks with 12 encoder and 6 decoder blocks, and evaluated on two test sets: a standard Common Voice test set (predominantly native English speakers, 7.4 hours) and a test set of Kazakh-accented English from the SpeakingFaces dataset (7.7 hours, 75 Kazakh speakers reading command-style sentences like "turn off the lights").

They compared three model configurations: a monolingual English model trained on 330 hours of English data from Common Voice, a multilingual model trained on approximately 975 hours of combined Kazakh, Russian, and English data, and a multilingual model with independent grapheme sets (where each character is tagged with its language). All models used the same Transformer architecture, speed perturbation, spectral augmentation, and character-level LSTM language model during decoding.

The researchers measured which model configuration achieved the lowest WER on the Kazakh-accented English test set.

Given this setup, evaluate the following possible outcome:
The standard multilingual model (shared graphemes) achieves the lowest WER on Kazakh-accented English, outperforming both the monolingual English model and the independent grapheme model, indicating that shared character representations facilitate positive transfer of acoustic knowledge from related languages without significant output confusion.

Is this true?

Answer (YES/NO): NO